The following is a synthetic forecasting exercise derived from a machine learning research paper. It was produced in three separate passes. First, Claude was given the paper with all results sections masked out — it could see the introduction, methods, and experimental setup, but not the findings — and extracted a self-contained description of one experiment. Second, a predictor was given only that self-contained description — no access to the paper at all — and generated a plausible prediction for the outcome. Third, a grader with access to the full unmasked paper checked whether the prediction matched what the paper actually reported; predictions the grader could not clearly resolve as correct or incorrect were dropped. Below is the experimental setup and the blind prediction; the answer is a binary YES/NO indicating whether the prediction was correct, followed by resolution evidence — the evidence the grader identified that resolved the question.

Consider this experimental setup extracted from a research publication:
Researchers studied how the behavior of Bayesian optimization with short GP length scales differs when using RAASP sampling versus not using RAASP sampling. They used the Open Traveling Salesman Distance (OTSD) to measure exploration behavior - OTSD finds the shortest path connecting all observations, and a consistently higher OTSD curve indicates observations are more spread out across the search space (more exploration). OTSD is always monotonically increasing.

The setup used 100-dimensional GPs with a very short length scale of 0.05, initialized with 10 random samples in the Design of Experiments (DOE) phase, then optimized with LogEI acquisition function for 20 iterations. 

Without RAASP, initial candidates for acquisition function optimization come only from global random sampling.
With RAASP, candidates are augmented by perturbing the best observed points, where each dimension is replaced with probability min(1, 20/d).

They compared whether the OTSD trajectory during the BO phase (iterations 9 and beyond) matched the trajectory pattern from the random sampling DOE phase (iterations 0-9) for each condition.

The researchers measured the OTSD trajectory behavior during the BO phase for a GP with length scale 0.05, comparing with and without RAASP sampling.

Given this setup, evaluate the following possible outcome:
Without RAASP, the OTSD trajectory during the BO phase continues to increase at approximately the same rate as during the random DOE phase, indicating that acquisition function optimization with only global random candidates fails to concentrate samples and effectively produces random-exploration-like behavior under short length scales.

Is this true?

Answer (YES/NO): YES